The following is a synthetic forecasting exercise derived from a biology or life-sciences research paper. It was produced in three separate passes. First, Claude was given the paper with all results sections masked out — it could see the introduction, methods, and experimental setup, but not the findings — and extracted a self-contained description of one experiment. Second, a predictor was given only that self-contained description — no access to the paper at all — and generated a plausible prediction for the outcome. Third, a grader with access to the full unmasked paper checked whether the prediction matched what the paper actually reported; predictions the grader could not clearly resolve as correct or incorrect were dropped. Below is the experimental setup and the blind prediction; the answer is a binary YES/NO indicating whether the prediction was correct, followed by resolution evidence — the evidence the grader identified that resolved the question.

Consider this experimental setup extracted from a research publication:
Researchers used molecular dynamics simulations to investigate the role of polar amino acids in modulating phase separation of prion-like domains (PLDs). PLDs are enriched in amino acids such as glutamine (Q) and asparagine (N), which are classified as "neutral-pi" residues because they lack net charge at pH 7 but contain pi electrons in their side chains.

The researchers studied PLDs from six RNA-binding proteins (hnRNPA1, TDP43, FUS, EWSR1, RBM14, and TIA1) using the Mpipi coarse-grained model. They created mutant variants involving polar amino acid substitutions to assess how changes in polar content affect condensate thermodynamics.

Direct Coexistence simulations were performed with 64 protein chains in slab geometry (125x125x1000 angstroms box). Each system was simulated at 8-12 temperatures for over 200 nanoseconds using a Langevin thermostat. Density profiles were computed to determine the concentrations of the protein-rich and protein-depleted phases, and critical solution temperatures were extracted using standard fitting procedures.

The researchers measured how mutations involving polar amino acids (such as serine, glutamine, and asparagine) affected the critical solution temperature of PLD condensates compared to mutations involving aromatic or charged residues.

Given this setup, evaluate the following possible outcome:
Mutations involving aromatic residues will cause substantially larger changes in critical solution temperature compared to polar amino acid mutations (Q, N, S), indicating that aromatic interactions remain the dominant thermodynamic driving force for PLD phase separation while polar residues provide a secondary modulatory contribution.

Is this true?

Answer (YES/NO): YES